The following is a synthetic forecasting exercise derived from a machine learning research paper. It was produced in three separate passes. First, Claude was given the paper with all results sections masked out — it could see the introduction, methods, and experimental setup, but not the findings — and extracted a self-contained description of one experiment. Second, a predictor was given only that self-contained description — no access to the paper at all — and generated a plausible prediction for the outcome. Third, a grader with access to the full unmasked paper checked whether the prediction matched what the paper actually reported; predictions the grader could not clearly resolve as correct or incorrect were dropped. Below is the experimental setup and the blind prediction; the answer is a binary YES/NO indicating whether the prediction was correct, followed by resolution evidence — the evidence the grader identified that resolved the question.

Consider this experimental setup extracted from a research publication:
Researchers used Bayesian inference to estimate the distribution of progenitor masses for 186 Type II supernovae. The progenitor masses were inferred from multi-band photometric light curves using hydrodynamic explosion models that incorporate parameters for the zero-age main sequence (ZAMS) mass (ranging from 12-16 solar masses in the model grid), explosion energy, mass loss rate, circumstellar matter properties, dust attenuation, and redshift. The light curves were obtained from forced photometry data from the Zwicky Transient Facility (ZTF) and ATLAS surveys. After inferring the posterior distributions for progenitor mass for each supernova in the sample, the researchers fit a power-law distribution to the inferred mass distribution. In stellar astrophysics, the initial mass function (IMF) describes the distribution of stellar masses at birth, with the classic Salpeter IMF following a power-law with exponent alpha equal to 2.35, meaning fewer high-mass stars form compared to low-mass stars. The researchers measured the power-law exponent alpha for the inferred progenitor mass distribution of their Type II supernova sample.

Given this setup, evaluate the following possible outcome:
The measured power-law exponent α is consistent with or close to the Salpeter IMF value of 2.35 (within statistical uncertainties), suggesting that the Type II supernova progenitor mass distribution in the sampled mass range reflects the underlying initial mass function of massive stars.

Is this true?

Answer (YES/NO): NO